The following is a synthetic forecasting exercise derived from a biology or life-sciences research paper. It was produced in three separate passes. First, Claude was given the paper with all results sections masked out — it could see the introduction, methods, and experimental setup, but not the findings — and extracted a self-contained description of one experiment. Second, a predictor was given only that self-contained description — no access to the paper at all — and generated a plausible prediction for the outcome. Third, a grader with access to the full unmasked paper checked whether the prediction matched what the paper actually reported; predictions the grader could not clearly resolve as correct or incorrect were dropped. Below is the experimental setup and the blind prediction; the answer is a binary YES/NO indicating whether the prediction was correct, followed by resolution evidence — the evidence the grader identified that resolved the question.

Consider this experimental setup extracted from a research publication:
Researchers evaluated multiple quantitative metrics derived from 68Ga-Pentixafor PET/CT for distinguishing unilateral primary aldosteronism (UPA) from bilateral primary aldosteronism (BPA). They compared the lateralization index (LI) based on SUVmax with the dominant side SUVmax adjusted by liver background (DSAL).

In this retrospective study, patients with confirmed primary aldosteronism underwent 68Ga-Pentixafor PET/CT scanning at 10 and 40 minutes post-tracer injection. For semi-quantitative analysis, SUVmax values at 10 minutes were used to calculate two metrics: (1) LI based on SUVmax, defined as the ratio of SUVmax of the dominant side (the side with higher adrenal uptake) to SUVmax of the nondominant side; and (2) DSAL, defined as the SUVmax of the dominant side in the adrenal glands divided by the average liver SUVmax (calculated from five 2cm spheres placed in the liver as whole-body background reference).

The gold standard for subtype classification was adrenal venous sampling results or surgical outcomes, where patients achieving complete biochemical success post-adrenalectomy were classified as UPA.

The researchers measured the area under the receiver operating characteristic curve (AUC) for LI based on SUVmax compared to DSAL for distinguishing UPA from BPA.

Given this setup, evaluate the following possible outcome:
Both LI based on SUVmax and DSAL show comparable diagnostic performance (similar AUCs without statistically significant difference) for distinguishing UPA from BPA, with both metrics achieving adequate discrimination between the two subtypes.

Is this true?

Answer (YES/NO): NO